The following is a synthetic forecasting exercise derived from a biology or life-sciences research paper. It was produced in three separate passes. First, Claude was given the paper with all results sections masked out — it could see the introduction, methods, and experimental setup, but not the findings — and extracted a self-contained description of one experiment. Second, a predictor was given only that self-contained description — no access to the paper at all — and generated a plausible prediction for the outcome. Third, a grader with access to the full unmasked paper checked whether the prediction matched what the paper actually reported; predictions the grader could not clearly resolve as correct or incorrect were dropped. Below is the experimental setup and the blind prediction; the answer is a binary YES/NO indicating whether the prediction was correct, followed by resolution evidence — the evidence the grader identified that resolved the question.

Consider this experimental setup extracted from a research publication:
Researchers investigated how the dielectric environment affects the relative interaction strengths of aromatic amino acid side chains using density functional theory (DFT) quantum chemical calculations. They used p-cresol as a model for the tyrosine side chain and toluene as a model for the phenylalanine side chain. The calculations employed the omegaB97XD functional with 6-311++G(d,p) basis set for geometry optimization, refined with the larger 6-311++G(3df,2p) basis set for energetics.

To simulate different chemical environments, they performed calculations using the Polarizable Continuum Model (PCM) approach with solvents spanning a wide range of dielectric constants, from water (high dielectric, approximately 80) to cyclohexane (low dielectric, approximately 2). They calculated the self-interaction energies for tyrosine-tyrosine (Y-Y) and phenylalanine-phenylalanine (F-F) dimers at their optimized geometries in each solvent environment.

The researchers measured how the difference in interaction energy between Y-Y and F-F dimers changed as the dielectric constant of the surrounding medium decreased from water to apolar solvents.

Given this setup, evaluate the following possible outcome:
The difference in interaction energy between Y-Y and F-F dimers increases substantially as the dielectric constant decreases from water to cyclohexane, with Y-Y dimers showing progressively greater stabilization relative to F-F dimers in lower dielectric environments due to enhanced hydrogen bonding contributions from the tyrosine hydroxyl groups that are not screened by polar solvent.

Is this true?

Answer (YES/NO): NO